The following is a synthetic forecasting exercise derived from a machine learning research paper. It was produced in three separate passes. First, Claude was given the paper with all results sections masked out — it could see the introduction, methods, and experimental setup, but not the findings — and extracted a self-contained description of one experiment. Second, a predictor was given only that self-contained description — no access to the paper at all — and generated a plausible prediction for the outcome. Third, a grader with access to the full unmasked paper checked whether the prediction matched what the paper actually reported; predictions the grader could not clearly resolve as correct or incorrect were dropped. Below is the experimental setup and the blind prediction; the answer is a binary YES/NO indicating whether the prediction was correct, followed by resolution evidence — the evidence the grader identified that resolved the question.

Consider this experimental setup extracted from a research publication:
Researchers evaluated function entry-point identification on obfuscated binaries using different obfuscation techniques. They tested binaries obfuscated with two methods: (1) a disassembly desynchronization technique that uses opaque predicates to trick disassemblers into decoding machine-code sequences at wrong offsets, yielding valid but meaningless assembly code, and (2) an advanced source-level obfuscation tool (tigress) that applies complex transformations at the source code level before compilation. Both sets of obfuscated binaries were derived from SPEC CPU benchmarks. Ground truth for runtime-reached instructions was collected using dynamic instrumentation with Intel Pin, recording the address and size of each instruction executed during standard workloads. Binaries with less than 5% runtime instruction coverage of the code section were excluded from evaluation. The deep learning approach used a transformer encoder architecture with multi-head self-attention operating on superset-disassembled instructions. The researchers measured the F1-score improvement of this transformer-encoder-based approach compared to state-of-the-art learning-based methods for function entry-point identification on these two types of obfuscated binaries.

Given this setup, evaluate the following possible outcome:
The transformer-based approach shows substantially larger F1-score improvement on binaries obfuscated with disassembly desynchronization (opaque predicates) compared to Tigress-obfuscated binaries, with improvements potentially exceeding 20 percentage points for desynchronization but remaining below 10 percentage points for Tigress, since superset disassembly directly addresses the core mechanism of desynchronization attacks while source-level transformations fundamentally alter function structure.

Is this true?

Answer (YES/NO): NO